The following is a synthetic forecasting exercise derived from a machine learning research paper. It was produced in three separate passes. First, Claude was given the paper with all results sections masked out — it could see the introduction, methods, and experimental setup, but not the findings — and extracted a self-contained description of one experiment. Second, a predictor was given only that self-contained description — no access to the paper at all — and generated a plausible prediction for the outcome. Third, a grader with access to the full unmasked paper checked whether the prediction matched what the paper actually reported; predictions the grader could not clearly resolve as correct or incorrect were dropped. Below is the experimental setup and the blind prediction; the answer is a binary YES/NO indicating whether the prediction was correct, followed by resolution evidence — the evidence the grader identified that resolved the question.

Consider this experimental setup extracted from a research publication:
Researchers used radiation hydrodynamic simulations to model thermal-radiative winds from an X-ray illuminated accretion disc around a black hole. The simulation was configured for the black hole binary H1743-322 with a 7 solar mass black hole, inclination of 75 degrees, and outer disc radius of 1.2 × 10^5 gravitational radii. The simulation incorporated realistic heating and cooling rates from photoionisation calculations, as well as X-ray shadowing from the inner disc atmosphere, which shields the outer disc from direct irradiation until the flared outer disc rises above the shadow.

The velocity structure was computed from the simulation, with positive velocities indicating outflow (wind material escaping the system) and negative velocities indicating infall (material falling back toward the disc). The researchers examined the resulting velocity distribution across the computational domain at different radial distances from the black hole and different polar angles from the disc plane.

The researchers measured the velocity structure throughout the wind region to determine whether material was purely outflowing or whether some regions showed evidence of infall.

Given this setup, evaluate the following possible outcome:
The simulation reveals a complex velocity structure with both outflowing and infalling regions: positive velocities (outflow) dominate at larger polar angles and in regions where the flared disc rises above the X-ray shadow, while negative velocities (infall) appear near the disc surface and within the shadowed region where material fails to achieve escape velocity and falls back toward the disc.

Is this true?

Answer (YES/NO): NO